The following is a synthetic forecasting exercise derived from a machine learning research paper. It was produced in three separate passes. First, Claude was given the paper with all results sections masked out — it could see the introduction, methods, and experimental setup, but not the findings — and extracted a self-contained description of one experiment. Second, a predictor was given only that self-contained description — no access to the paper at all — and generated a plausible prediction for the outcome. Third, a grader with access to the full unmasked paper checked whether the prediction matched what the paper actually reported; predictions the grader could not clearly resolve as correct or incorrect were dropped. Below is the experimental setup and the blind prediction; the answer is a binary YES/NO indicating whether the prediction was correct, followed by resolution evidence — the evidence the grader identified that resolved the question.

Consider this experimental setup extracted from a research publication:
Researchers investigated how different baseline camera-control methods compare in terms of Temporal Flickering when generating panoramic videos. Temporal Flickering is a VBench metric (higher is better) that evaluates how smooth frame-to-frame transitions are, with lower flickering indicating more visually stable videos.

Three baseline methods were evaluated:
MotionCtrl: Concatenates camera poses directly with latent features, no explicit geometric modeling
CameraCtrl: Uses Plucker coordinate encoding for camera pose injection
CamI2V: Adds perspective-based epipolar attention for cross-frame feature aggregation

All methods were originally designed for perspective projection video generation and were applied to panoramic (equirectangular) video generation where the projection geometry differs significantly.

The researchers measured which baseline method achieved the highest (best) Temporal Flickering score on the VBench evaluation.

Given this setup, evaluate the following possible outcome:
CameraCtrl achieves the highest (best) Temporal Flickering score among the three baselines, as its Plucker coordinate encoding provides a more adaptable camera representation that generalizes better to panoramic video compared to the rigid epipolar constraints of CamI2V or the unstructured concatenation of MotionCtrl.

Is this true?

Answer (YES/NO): NO